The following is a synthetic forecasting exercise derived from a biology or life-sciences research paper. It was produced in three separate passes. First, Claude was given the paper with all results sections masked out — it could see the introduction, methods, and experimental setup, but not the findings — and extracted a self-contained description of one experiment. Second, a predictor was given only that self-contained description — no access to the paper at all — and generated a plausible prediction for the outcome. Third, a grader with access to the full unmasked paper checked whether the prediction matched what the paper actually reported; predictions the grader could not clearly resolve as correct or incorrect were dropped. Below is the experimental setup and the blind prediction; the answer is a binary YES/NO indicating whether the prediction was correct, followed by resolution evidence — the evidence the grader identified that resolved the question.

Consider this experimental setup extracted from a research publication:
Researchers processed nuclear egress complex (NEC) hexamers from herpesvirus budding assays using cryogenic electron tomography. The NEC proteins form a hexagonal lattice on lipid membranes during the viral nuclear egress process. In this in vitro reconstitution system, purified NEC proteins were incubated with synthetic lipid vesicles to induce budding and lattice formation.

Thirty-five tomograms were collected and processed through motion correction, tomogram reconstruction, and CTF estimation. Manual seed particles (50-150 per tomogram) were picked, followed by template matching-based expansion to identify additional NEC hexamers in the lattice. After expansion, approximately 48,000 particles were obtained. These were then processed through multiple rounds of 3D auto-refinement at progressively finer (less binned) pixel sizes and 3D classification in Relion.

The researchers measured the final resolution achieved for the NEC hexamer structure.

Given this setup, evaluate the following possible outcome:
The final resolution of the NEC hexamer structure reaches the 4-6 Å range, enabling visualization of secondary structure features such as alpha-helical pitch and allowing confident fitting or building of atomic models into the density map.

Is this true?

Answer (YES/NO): YES